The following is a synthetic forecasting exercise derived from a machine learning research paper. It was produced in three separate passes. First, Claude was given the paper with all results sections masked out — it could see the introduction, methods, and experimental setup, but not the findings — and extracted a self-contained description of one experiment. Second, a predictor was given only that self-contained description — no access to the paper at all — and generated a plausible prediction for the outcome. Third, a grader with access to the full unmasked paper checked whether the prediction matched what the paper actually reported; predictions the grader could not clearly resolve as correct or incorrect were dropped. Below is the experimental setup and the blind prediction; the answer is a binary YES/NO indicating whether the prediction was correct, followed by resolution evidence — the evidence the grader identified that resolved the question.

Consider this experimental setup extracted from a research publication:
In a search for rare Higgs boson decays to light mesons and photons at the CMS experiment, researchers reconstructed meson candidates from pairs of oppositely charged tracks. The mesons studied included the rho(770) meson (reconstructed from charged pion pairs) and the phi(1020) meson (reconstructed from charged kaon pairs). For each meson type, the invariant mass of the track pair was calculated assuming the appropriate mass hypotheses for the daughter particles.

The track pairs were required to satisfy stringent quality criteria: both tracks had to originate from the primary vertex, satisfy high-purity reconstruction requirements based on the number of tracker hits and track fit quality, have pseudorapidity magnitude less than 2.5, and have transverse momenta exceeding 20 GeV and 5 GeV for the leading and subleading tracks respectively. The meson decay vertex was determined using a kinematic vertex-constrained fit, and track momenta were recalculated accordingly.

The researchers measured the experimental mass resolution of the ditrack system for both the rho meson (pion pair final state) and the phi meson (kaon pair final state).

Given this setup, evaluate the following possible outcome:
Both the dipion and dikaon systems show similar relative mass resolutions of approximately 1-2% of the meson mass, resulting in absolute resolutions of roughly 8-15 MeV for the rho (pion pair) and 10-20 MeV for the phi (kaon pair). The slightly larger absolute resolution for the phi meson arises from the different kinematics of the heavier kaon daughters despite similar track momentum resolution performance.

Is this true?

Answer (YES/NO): NO